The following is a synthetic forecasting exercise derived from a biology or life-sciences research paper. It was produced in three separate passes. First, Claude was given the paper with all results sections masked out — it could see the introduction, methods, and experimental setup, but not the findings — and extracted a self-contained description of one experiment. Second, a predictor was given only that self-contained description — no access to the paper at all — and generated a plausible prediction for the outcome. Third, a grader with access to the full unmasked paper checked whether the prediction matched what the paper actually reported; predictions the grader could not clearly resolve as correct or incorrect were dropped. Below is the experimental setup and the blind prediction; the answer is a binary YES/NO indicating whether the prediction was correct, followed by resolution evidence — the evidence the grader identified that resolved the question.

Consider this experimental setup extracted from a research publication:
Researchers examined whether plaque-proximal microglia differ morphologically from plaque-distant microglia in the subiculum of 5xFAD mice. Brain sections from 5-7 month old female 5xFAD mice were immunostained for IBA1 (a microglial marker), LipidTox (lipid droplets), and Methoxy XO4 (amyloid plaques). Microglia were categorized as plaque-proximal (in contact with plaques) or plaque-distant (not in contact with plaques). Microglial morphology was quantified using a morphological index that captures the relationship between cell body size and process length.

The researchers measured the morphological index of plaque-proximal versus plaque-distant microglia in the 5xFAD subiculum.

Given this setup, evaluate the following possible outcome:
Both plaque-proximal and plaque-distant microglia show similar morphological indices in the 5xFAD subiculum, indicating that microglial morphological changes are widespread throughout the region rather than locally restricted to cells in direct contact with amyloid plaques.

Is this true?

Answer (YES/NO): NO